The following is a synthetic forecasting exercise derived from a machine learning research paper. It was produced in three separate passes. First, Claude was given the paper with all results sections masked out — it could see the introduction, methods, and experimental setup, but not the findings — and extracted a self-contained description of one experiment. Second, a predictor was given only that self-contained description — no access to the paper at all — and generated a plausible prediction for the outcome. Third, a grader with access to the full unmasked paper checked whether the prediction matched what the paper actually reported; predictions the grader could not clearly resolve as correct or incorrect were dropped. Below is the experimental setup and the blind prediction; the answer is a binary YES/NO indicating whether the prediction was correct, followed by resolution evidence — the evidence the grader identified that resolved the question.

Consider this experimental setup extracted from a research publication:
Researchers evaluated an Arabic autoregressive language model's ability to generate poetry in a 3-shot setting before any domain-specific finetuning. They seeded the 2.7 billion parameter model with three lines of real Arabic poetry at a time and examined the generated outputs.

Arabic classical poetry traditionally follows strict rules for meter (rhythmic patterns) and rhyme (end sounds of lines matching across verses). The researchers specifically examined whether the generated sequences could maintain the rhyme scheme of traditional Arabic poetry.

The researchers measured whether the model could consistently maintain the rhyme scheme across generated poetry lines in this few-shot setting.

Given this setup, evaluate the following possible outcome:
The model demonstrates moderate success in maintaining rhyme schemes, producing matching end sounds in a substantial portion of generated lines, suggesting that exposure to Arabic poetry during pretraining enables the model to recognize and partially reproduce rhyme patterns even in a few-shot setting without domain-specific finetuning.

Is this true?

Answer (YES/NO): NO